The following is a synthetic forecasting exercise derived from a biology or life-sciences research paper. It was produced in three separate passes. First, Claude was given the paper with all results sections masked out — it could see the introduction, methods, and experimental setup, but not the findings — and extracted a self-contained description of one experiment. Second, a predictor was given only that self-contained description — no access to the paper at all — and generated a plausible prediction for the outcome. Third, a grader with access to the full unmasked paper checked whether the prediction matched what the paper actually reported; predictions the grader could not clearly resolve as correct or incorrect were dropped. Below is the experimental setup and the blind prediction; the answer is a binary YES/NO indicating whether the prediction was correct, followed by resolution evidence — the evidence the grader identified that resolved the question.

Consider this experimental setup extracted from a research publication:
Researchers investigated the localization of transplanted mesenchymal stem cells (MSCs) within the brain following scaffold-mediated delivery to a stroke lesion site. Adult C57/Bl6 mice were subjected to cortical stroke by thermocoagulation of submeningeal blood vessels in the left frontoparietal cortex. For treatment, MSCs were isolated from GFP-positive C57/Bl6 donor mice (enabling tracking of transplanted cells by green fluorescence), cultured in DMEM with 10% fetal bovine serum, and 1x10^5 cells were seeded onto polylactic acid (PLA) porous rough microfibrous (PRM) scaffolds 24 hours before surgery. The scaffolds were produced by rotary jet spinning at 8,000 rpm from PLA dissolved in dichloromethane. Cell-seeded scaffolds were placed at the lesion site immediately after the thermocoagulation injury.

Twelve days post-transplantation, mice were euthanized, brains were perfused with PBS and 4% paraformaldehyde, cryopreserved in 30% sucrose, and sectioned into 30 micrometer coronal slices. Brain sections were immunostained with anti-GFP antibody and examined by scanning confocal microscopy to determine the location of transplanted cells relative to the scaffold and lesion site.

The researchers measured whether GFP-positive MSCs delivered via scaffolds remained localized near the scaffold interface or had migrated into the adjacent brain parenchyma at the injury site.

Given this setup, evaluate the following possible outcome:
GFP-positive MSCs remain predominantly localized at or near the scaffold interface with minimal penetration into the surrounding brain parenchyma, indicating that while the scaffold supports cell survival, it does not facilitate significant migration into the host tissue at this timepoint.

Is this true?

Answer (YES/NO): NO